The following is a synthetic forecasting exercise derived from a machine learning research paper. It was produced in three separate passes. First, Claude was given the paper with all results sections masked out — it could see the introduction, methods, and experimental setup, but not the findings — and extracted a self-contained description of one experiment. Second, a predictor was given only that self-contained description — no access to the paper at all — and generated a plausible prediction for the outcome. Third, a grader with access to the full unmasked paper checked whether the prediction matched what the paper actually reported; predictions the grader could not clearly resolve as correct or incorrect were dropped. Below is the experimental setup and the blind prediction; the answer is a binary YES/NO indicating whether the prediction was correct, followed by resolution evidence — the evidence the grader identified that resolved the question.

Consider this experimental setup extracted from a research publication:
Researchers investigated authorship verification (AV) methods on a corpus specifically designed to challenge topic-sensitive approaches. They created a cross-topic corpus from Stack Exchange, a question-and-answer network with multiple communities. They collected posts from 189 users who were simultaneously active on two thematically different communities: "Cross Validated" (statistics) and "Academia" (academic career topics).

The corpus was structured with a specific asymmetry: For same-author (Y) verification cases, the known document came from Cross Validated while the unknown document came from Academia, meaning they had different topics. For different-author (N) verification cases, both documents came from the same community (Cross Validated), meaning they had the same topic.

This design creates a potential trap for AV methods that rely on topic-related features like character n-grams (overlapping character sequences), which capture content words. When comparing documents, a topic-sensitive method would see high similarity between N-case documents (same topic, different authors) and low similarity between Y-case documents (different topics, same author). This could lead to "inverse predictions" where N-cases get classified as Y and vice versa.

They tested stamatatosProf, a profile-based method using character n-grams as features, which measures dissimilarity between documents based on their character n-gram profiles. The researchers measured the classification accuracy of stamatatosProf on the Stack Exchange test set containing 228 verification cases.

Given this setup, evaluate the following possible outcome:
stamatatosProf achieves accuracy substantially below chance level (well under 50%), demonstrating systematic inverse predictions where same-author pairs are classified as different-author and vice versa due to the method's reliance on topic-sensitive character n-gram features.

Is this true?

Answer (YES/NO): NO